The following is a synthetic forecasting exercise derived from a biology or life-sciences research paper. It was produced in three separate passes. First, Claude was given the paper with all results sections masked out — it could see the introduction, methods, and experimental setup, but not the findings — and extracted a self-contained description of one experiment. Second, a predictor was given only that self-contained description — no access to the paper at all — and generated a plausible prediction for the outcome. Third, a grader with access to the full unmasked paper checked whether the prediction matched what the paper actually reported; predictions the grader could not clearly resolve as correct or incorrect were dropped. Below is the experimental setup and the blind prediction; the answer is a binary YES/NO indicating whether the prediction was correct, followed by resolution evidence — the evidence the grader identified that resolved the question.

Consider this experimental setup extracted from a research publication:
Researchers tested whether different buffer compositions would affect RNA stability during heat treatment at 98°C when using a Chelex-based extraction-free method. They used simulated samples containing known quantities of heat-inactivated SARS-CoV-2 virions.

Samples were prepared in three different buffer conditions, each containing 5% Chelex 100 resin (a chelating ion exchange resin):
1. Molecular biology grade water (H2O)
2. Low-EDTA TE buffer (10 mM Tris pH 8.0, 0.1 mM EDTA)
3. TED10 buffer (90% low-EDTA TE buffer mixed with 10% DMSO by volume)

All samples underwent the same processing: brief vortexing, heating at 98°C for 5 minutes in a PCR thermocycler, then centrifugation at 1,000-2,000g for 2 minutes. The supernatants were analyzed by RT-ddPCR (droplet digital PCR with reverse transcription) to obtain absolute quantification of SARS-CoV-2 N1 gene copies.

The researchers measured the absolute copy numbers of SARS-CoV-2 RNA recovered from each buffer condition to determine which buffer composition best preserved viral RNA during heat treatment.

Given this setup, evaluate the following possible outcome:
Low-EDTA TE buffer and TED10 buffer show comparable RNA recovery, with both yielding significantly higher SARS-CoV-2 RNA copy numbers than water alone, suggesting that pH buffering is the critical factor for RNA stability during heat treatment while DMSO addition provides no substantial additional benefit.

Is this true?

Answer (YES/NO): YES